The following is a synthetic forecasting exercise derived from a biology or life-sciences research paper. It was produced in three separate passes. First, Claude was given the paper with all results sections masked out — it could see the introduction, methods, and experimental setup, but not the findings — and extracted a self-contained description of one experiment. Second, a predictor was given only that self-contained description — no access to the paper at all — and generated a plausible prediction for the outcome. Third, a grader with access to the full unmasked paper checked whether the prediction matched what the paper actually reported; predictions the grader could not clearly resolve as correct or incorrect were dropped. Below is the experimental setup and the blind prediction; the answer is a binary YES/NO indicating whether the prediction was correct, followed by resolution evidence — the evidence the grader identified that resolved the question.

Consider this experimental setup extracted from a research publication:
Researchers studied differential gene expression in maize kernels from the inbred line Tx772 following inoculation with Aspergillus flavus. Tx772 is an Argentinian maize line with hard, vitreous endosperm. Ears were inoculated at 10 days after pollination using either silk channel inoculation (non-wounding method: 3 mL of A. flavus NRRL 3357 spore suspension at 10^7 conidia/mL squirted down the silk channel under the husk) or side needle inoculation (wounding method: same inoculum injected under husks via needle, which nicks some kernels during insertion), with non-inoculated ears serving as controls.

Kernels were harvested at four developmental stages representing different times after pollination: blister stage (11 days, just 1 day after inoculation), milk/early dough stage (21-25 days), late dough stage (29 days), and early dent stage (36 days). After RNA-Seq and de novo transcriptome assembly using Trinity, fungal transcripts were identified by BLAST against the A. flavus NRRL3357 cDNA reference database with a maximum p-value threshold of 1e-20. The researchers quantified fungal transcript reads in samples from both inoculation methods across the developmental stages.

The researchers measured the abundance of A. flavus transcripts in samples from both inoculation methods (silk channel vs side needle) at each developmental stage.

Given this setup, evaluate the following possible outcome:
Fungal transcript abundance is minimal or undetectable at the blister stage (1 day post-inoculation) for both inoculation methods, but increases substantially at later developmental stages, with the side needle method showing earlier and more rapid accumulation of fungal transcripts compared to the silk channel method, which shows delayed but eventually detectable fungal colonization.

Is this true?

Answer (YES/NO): NO